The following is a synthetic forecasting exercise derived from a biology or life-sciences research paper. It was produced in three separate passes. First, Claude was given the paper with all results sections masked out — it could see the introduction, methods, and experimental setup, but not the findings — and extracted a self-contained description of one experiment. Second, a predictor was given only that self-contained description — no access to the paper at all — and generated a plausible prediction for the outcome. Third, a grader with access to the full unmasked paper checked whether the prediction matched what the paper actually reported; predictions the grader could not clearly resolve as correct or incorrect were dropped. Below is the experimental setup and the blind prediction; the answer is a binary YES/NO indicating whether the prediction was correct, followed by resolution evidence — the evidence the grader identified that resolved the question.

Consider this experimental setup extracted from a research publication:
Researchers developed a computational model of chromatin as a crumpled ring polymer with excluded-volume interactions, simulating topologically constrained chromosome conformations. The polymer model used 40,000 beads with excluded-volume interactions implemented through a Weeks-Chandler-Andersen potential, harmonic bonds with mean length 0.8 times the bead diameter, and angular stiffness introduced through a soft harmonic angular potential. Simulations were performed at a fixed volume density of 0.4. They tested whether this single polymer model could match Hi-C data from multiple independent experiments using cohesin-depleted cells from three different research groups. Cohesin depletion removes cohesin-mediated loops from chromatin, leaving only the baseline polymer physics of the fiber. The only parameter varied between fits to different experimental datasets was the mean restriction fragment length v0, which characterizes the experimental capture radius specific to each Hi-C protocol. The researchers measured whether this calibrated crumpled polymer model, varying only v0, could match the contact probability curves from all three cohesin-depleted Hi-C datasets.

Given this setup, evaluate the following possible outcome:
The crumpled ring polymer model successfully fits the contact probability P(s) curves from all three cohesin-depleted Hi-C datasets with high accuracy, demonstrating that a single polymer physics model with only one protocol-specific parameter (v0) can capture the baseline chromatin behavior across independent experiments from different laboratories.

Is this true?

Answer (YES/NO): YES